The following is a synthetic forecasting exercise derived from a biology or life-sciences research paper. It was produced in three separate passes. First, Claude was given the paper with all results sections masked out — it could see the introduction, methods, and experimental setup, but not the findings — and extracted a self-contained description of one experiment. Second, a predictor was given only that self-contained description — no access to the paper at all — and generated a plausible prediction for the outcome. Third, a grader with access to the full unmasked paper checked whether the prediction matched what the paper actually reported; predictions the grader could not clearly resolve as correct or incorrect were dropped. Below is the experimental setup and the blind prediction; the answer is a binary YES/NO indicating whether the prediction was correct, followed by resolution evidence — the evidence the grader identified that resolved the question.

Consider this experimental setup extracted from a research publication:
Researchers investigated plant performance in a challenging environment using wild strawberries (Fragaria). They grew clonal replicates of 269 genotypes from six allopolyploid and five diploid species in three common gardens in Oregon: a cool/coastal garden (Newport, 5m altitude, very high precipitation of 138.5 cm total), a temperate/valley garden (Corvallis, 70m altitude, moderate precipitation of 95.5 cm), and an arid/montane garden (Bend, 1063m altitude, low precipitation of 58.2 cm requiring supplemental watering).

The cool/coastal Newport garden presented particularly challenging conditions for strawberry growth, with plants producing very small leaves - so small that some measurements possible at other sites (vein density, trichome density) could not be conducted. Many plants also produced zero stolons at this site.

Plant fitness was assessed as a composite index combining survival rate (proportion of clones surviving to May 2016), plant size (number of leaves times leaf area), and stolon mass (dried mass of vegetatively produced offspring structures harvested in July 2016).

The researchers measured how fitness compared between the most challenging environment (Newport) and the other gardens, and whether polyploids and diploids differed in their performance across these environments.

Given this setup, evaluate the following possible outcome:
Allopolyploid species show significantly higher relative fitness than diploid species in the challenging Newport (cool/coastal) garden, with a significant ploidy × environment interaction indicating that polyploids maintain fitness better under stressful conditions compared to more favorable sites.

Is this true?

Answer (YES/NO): NO